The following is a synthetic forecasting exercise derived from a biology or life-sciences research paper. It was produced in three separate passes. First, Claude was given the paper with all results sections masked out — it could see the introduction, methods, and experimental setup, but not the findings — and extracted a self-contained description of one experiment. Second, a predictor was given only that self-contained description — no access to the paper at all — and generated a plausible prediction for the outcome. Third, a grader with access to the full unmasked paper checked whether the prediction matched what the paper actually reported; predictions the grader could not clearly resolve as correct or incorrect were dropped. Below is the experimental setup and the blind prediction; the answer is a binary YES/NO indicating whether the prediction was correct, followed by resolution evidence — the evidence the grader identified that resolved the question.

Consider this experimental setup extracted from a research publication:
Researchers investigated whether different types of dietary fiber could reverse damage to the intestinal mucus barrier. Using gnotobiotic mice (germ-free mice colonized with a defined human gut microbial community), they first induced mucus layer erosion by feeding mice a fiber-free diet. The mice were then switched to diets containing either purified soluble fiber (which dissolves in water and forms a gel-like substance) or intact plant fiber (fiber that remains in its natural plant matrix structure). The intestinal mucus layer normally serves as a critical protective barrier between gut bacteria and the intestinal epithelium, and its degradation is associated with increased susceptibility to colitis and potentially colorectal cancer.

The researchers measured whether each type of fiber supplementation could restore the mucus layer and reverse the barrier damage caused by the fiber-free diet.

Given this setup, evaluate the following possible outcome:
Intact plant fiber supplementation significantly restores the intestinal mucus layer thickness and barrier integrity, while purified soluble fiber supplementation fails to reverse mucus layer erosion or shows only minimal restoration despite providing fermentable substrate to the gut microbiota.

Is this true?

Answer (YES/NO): YES